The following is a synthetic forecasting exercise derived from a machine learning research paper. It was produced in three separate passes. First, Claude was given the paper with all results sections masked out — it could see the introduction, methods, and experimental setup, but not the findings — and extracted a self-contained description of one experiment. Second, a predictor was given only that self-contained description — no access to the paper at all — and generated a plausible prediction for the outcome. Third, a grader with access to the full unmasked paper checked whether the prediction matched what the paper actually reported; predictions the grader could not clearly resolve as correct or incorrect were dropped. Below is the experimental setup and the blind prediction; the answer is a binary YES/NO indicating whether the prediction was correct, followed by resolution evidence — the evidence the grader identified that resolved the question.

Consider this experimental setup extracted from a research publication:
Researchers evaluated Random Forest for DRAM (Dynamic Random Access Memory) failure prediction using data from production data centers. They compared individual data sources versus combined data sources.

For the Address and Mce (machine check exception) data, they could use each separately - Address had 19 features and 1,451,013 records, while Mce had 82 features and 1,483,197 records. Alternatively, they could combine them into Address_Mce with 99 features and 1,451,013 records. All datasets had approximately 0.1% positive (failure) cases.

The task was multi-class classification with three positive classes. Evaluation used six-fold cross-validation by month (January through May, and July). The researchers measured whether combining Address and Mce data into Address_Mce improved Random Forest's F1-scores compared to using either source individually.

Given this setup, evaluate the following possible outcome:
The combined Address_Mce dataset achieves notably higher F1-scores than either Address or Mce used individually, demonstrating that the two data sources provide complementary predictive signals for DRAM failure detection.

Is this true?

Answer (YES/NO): NO